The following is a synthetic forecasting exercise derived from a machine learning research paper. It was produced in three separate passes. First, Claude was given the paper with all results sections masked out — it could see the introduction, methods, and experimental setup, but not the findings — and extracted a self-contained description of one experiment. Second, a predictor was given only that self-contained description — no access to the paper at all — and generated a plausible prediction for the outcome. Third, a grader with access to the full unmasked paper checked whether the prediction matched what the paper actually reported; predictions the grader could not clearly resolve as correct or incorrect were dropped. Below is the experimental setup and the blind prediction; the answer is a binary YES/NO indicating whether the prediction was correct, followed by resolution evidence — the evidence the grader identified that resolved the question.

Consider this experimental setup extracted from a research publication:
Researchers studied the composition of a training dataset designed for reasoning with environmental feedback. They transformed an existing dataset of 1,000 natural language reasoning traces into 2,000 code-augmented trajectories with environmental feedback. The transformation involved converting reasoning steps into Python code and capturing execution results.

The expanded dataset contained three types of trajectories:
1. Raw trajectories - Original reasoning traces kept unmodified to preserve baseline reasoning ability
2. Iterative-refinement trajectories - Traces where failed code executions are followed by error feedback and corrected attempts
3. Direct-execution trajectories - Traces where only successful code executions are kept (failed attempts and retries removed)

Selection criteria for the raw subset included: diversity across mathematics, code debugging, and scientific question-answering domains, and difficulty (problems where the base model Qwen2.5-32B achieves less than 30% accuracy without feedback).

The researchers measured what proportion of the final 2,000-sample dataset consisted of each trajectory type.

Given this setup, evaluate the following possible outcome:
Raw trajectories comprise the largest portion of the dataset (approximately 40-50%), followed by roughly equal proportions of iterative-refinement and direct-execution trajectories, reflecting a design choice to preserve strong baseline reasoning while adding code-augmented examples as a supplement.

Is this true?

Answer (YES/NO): NO